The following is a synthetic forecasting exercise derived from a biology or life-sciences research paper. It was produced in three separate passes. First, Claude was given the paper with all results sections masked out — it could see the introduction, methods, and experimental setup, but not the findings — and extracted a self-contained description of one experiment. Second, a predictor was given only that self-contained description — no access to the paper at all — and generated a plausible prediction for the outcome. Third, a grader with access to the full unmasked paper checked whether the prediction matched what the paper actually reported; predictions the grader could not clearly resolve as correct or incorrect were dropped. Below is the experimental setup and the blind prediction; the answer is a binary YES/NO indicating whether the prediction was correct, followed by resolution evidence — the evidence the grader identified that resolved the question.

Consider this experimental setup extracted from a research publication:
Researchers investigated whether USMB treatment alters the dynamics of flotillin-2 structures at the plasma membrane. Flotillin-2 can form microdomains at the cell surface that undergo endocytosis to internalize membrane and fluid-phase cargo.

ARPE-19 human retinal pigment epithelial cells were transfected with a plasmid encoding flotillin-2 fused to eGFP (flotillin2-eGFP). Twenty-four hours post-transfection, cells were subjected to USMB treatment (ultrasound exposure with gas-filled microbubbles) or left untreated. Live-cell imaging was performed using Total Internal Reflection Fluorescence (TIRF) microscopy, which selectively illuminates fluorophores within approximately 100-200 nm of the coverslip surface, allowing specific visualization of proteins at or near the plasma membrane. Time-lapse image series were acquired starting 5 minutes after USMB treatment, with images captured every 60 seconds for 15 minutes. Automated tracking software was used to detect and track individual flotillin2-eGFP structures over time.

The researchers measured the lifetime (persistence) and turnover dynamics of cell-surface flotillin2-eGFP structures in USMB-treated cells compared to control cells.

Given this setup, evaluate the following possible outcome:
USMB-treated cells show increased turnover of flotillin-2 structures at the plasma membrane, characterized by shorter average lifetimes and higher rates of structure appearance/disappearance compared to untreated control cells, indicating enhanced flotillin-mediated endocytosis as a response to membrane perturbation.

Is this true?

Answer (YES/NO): NO